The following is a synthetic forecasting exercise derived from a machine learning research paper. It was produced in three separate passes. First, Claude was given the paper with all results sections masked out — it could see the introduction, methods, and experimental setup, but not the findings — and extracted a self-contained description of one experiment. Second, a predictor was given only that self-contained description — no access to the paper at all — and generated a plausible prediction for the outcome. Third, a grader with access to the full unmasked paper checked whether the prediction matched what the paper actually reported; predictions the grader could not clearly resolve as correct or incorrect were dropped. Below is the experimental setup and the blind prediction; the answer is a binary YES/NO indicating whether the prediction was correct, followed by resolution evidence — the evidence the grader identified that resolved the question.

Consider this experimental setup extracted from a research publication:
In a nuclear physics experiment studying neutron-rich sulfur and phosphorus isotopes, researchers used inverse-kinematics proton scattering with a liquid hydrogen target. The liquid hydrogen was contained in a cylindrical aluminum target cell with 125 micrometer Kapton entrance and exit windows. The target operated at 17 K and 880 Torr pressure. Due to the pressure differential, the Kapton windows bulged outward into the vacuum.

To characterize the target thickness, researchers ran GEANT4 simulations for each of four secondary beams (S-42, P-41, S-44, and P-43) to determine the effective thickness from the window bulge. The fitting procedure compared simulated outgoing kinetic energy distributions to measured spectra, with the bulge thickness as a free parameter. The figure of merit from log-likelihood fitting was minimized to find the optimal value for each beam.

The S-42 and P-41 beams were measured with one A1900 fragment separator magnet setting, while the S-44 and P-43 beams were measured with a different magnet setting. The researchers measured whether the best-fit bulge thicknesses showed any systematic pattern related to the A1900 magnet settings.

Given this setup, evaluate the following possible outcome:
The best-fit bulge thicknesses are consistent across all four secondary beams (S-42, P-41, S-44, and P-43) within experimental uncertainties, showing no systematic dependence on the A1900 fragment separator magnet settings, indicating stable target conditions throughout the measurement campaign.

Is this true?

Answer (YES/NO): NO